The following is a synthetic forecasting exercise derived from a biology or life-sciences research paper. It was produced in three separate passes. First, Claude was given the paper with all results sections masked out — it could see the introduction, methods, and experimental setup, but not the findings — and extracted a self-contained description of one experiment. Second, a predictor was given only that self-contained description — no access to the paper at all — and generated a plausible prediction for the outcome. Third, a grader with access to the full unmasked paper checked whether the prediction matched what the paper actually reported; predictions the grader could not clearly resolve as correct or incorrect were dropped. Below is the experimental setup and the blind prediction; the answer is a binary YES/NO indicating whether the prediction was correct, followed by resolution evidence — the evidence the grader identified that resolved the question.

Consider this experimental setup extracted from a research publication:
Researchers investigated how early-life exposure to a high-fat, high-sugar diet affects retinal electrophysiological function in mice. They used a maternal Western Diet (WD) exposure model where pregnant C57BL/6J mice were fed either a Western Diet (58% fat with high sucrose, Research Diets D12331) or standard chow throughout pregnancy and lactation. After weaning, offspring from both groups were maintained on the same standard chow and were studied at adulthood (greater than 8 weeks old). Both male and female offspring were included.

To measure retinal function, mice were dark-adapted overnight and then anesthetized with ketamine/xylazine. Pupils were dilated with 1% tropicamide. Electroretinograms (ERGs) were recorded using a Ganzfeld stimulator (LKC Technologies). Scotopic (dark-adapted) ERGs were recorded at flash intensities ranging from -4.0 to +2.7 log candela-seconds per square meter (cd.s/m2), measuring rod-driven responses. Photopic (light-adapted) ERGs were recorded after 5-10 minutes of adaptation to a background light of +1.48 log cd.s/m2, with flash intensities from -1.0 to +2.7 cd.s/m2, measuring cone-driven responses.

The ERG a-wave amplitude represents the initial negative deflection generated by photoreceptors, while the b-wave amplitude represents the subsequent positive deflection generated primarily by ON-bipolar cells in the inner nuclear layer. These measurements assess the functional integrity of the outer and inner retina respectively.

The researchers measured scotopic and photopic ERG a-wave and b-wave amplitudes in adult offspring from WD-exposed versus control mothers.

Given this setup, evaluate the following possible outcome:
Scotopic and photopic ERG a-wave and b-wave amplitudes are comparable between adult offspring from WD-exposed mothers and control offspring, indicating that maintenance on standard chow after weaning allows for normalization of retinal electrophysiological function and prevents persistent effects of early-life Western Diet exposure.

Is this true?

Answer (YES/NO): YES